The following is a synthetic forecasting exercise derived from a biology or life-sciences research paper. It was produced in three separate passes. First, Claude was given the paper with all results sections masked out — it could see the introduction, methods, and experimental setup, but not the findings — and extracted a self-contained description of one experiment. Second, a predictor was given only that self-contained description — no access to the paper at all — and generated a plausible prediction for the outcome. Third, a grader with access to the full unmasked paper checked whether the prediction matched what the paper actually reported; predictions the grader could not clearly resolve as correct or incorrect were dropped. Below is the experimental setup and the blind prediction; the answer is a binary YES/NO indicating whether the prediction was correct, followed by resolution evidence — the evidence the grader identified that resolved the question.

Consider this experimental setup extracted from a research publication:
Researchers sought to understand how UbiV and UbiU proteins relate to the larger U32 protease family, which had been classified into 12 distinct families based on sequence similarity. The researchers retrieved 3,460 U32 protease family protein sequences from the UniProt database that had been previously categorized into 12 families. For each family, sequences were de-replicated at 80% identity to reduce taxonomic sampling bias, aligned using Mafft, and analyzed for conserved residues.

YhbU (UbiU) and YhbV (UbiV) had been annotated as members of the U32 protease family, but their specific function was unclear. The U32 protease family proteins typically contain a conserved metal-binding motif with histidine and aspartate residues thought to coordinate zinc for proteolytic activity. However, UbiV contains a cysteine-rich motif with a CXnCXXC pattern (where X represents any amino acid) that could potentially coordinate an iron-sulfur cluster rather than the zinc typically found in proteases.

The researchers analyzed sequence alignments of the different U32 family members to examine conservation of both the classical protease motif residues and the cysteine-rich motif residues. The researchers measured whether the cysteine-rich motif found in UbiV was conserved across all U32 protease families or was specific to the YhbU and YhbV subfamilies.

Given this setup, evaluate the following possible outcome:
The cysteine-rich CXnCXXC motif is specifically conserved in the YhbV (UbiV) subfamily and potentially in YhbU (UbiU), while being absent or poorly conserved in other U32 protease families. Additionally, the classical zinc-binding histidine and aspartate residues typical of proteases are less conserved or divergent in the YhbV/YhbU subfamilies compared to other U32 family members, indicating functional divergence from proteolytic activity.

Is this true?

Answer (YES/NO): NO